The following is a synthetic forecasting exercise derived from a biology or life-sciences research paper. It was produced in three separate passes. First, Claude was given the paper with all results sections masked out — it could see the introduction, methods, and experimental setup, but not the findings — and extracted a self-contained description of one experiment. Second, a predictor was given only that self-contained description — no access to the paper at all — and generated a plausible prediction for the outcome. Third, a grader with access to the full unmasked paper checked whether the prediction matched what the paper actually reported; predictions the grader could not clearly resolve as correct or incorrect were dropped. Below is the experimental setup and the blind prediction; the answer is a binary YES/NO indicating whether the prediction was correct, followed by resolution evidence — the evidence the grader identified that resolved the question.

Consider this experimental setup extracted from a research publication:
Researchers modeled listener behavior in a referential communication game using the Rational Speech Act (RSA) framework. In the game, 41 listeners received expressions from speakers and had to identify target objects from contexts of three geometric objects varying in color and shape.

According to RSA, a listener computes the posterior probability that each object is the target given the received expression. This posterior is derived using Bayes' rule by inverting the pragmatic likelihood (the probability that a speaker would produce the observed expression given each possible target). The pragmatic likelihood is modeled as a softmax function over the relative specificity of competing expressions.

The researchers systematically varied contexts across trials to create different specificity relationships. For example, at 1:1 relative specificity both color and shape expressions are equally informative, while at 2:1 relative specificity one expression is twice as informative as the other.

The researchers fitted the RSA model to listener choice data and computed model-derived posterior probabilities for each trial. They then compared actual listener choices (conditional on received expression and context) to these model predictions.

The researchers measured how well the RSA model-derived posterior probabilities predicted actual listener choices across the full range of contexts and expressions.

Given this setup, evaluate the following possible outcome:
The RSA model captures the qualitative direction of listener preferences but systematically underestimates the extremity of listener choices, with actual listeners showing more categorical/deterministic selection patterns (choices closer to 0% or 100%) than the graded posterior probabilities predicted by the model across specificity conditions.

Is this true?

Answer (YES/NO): NO